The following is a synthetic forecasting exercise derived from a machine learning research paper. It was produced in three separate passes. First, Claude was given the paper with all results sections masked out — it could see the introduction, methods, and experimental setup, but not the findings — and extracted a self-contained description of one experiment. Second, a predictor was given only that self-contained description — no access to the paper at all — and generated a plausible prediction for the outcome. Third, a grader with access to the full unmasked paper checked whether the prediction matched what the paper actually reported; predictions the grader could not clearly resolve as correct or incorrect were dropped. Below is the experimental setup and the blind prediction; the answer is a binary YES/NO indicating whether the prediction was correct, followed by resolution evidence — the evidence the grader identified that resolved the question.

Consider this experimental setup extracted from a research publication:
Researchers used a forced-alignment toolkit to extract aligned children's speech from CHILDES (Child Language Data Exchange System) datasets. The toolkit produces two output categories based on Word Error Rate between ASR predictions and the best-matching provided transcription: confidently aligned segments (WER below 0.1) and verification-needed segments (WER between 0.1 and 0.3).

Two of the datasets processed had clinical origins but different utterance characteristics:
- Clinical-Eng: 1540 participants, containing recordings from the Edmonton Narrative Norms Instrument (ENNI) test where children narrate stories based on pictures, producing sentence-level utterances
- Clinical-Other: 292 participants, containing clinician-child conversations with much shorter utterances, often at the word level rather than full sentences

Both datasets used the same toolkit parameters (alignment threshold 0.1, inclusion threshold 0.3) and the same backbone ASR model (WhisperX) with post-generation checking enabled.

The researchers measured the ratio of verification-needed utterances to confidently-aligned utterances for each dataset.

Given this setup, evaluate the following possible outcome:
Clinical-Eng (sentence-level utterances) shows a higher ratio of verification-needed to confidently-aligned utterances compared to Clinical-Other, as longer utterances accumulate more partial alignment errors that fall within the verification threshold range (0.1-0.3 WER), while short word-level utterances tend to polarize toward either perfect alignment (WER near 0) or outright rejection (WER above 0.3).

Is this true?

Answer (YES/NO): YES